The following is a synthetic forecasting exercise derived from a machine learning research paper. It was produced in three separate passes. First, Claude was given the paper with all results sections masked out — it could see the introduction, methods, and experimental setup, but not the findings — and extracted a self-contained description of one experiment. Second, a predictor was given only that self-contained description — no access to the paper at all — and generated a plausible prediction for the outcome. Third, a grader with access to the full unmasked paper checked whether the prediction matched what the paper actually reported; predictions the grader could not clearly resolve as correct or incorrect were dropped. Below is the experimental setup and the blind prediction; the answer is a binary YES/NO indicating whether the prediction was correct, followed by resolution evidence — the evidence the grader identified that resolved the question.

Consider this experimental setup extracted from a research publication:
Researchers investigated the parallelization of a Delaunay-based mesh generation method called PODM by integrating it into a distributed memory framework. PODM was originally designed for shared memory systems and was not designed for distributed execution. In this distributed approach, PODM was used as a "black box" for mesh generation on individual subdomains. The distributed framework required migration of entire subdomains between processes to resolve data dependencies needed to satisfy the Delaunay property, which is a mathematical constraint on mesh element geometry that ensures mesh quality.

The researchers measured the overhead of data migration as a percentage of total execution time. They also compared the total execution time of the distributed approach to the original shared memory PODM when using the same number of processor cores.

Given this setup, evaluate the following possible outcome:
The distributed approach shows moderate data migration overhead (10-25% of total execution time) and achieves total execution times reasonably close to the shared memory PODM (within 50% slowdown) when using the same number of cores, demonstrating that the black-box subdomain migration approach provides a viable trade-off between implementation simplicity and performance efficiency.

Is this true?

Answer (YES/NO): NO